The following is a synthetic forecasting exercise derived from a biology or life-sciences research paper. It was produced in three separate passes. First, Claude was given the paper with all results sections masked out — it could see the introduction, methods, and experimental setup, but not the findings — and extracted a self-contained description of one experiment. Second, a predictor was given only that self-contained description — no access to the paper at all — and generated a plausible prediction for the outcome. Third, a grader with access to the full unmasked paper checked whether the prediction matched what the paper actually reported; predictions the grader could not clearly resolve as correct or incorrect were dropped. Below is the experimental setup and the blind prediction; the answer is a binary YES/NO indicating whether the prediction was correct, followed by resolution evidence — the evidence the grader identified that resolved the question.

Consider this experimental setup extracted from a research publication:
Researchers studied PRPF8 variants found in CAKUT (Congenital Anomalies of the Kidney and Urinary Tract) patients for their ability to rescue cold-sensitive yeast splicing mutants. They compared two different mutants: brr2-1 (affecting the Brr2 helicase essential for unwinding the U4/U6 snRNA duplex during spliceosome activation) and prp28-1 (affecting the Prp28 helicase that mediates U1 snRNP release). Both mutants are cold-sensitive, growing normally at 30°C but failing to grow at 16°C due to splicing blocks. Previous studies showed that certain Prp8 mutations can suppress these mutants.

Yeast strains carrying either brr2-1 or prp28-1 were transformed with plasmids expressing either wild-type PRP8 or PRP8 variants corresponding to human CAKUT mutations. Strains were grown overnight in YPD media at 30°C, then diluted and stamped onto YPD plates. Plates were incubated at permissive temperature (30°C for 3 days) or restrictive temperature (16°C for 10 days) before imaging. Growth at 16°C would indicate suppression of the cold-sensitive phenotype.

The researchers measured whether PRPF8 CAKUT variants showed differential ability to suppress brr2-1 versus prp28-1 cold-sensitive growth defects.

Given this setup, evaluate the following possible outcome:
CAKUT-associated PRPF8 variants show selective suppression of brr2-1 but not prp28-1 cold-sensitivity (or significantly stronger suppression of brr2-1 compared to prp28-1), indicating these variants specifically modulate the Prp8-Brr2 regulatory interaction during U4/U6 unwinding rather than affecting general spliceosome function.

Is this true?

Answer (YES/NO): YES